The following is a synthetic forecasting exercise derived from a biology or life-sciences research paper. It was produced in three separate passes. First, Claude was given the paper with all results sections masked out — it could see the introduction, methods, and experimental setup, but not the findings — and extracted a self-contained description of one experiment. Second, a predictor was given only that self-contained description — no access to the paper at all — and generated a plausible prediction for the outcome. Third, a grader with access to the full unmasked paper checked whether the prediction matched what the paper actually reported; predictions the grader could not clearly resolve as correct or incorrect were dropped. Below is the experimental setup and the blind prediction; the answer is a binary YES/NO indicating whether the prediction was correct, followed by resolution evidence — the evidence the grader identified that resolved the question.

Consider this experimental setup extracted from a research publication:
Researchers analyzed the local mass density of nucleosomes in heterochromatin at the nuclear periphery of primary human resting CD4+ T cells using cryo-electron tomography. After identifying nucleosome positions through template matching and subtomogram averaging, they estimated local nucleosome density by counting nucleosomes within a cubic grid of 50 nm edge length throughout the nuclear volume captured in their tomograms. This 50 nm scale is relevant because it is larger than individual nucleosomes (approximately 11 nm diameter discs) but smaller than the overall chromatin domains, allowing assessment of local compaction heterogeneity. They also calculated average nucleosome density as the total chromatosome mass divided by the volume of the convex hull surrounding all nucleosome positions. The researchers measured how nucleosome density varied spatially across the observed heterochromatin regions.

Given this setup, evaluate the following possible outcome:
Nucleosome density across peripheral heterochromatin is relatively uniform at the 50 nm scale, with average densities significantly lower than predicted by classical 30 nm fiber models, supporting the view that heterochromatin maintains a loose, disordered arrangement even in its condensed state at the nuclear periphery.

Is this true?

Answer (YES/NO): NO